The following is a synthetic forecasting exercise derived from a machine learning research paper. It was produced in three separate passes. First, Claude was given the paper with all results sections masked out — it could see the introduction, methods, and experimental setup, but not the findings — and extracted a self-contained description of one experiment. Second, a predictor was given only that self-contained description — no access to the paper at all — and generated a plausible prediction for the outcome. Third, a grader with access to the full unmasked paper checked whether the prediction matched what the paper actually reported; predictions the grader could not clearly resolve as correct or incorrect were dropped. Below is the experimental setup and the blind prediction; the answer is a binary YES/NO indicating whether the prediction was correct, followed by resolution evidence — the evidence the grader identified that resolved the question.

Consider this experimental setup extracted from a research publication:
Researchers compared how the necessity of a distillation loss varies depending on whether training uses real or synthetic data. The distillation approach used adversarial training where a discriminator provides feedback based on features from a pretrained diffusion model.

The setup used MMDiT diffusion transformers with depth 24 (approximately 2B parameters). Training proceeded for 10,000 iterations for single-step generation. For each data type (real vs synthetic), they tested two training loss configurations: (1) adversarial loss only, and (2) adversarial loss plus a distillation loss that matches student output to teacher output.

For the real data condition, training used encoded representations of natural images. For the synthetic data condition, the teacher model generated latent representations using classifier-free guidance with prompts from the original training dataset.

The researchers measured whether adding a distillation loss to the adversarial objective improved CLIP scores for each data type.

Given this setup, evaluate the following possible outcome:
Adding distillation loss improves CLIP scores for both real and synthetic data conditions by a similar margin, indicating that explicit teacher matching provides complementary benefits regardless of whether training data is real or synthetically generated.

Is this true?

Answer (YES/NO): NO